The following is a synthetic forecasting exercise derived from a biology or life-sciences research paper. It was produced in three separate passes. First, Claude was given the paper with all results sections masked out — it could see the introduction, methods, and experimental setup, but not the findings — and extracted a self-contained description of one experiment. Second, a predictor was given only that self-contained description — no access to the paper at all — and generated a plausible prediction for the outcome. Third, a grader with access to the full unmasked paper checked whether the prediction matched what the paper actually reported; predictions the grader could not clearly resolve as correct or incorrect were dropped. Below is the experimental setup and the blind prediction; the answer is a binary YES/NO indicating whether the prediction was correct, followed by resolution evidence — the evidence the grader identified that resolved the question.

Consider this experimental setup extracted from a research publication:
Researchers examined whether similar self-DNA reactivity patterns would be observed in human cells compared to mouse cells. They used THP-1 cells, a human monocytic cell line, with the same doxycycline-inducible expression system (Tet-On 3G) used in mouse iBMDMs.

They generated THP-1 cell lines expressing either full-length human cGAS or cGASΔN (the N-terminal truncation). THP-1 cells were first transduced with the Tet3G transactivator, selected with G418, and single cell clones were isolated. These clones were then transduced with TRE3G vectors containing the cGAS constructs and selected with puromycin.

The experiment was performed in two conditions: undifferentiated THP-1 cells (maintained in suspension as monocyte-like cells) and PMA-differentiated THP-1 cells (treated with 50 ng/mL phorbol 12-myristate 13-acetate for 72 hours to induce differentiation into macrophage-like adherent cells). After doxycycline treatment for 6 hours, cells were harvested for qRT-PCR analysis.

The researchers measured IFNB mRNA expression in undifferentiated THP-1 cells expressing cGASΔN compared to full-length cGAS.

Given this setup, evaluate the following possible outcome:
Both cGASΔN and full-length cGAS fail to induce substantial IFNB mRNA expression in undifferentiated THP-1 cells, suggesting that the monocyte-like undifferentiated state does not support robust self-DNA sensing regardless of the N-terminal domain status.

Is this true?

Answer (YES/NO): NO